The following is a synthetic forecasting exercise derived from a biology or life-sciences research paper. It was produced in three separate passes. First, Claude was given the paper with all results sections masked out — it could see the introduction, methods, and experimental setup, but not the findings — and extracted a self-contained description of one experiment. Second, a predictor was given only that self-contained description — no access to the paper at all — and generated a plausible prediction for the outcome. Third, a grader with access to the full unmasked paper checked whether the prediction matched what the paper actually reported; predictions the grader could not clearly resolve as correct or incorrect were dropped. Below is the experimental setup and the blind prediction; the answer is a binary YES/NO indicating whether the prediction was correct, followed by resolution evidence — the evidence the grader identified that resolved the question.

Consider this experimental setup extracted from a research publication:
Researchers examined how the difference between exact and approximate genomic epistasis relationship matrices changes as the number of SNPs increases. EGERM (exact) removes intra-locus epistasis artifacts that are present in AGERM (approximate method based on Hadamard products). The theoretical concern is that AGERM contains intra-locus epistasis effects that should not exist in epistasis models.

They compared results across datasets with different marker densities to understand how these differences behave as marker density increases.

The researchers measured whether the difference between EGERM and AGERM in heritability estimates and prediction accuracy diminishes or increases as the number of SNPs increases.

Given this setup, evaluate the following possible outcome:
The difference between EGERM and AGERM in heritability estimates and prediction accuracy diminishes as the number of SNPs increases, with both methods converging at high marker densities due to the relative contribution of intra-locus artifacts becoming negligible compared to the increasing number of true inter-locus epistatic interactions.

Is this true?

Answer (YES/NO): YES